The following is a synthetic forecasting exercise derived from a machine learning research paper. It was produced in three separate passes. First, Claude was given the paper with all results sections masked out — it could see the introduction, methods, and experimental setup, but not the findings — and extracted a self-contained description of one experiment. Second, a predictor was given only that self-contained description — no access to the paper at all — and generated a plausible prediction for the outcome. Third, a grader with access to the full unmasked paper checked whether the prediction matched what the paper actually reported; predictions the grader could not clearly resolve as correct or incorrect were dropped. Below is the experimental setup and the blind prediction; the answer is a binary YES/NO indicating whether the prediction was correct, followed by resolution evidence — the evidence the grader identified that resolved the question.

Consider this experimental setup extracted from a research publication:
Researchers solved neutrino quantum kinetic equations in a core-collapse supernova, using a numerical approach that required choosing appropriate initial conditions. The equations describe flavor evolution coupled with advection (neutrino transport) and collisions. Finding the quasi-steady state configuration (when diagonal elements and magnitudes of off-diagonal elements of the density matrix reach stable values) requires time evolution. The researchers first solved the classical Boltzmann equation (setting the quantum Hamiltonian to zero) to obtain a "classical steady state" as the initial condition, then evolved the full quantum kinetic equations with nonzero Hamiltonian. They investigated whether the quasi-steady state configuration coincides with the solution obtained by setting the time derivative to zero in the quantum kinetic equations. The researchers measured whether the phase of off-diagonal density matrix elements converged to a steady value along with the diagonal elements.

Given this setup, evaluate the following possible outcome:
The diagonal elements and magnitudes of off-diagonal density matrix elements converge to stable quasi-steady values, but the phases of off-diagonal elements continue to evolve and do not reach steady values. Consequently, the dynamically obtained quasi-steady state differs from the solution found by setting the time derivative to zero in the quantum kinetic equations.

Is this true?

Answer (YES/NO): YES